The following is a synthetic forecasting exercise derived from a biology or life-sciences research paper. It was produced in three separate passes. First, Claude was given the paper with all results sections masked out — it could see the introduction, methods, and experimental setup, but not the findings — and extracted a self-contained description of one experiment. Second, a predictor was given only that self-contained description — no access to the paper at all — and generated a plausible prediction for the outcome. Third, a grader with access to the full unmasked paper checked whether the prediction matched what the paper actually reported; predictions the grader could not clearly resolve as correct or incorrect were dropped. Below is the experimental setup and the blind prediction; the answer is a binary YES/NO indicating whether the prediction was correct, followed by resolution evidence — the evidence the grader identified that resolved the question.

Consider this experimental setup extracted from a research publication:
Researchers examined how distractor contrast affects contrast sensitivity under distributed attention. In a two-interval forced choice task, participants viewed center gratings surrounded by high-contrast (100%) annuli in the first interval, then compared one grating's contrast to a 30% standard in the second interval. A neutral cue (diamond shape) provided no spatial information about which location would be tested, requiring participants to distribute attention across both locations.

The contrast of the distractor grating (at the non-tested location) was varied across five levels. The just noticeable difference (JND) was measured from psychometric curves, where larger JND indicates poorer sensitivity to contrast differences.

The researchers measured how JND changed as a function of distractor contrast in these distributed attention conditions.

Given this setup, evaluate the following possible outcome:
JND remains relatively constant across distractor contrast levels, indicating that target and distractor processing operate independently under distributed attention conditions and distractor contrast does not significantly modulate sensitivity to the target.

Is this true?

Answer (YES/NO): NO